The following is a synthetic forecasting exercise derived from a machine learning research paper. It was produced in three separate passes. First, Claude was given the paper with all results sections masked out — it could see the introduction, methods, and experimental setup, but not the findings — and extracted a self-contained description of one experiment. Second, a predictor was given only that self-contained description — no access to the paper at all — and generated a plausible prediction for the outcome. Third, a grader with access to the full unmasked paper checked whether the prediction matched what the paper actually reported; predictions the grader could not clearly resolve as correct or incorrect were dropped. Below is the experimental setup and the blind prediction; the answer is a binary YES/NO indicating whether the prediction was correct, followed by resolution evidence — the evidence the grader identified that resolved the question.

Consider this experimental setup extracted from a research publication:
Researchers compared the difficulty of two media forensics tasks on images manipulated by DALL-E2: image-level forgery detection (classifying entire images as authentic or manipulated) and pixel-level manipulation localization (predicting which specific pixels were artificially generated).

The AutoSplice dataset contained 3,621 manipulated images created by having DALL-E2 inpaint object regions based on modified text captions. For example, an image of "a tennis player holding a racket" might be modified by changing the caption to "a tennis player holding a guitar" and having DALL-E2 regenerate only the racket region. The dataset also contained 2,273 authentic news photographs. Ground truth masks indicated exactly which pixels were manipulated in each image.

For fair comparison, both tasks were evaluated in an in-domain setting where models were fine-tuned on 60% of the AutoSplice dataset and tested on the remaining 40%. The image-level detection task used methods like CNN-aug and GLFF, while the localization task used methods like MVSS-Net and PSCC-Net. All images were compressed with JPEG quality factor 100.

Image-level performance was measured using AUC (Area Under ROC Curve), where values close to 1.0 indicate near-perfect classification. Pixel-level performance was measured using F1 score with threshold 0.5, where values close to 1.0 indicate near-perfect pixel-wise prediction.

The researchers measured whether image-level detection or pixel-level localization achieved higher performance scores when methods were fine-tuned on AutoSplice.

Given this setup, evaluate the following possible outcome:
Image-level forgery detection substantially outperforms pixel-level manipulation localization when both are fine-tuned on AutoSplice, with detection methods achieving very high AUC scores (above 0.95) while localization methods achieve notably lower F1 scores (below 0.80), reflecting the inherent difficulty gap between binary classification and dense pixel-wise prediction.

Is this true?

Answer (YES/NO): NO